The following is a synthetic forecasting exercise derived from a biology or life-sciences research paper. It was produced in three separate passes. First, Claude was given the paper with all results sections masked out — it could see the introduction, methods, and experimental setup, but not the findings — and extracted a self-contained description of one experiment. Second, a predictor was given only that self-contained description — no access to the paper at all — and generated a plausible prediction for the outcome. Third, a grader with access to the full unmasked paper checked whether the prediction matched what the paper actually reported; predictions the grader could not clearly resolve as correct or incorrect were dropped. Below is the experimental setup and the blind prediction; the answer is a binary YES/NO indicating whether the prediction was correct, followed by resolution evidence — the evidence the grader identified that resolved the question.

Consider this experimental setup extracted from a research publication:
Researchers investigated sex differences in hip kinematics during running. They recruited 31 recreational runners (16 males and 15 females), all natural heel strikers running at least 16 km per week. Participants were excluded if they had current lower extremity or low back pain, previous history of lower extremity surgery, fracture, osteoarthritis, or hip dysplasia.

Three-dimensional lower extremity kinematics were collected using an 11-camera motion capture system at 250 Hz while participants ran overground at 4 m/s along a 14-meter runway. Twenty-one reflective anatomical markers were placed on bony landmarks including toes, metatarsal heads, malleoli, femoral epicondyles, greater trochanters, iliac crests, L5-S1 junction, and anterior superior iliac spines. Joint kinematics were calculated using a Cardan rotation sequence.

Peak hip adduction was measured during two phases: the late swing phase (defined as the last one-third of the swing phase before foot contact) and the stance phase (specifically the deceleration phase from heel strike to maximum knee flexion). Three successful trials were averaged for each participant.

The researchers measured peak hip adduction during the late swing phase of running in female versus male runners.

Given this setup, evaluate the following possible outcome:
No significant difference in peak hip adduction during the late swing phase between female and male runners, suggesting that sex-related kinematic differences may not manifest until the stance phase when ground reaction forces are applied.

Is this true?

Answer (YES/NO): NO